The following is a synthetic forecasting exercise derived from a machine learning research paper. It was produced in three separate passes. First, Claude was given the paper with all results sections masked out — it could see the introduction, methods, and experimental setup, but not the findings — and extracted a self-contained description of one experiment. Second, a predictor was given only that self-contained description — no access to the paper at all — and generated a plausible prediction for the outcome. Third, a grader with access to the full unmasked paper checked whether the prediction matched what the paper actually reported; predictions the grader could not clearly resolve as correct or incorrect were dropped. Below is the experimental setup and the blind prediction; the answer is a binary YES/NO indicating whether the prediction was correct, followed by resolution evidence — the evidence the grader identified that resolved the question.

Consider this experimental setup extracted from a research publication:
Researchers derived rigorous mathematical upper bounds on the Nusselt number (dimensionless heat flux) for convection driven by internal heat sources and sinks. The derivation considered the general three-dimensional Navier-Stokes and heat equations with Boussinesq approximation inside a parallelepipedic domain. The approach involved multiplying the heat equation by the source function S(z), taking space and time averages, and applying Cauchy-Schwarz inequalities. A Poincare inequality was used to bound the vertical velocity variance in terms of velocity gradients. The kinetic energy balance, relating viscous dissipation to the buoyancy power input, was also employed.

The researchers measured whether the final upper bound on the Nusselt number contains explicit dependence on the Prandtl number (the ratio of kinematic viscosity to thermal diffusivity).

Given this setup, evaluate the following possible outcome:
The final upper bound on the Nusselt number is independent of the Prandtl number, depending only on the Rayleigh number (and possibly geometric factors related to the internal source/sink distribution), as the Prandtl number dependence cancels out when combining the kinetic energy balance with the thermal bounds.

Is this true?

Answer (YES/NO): YES